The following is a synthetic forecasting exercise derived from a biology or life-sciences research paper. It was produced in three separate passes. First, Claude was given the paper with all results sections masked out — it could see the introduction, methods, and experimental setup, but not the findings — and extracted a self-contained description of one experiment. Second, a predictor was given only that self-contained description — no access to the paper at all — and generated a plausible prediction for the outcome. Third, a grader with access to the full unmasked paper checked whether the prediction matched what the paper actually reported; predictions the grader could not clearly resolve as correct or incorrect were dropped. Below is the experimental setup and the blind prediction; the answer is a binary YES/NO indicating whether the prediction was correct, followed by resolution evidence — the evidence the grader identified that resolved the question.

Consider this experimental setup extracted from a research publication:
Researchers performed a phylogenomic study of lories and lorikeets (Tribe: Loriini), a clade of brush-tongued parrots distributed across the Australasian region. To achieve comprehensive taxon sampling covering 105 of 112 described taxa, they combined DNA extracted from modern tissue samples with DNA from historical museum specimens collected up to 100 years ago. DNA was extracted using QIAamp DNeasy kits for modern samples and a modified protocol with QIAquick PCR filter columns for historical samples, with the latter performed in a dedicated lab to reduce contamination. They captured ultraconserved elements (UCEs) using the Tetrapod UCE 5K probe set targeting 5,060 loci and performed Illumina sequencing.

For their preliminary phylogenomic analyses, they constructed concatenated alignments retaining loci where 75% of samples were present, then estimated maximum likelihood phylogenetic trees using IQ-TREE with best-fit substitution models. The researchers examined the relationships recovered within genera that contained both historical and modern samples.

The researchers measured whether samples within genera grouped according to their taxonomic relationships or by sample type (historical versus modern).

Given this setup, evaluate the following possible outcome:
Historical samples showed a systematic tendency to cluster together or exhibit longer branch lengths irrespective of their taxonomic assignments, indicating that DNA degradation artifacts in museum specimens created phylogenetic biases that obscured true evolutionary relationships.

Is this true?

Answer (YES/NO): YES